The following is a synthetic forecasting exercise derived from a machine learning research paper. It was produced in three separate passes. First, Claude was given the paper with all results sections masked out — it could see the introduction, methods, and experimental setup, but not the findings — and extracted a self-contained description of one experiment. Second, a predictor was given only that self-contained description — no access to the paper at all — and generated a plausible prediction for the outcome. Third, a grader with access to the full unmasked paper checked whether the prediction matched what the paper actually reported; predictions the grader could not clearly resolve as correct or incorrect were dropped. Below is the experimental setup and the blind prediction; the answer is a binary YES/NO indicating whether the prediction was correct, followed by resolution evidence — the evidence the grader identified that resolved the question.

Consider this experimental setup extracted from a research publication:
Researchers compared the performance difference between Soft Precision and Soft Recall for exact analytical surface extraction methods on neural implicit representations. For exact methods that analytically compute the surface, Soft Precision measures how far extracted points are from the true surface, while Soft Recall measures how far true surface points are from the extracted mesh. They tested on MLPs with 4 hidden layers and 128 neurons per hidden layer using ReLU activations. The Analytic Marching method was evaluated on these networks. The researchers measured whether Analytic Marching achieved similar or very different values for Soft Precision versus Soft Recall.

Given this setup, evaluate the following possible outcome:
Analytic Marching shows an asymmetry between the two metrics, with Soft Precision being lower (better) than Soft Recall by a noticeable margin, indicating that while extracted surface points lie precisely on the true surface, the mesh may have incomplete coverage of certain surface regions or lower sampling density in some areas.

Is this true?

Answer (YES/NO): YES